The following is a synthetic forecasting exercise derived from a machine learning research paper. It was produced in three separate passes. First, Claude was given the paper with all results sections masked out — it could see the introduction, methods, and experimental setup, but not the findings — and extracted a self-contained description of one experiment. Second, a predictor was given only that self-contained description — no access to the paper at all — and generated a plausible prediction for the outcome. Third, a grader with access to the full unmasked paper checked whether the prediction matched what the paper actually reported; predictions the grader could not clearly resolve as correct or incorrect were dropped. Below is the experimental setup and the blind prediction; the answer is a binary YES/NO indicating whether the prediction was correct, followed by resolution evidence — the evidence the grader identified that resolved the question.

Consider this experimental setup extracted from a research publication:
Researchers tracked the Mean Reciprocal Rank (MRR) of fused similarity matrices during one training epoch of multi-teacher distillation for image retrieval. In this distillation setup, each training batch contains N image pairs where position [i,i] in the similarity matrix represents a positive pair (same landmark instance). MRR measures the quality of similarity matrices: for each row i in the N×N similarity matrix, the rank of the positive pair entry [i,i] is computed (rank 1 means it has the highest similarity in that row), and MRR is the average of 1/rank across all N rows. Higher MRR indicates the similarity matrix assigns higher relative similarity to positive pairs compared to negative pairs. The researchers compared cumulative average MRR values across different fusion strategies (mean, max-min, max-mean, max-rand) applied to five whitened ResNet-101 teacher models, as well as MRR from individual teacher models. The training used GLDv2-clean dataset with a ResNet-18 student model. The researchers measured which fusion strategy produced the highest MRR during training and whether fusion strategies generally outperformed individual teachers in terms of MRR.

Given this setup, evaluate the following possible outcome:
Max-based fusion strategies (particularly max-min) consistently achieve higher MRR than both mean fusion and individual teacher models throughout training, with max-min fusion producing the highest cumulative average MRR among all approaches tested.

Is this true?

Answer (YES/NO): YES